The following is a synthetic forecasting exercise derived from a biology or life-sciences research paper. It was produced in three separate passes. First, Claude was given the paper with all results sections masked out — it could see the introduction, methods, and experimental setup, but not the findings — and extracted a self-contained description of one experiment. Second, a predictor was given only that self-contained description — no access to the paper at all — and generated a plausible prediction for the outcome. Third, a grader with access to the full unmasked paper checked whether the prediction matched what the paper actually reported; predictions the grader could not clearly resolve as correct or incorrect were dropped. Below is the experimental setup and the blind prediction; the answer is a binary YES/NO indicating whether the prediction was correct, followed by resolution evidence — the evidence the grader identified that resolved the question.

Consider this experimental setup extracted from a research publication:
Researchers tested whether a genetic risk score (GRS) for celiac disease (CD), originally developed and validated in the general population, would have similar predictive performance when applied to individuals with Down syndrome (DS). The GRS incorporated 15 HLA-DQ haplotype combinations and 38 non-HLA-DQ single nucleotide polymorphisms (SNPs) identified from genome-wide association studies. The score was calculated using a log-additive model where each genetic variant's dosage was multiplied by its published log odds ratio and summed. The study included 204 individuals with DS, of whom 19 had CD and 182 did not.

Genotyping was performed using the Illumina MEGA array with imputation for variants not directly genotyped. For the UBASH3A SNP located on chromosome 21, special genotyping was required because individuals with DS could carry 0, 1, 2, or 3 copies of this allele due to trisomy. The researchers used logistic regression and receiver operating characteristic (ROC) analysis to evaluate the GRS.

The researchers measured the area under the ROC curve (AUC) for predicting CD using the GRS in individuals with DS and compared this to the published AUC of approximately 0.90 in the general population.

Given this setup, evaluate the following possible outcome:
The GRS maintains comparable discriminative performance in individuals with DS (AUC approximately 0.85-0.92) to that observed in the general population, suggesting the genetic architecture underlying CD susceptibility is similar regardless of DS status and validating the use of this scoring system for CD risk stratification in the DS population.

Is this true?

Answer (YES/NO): NO